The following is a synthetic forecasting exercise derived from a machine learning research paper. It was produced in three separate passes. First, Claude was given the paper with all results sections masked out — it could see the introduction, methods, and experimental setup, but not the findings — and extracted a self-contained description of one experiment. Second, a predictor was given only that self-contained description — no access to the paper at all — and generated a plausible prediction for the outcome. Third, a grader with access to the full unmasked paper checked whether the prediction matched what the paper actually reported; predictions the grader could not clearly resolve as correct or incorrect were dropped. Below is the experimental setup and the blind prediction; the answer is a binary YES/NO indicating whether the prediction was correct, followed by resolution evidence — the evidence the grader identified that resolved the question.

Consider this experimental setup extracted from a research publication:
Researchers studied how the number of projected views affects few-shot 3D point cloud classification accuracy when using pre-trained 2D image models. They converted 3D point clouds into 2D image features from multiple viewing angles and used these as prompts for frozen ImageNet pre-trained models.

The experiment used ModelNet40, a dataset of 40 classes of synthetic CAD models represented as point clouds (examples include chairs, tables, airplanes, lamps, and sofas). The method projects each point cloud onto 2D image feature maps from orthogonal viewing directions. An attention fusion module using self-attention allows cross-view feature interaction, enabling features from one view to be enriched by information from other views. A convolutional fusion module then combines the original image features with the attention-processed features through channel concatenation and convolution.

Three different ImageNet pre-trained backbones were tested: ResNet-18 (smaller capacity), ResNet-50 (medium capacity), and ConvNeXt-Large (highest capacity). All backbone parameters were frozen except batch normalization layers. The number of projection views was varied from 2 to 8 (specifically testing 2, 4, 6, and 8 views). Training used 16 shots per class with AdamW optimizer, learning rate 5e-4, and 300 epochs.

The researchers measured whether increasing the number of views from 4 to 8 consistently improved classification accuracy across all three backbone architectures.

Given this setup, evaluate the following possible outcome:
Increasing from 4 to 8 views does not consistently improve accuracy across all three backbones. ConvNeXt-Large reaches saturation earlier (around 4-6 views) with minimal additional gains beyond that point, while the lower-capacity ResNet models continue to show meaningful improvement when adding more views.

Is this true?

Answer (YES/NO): NO